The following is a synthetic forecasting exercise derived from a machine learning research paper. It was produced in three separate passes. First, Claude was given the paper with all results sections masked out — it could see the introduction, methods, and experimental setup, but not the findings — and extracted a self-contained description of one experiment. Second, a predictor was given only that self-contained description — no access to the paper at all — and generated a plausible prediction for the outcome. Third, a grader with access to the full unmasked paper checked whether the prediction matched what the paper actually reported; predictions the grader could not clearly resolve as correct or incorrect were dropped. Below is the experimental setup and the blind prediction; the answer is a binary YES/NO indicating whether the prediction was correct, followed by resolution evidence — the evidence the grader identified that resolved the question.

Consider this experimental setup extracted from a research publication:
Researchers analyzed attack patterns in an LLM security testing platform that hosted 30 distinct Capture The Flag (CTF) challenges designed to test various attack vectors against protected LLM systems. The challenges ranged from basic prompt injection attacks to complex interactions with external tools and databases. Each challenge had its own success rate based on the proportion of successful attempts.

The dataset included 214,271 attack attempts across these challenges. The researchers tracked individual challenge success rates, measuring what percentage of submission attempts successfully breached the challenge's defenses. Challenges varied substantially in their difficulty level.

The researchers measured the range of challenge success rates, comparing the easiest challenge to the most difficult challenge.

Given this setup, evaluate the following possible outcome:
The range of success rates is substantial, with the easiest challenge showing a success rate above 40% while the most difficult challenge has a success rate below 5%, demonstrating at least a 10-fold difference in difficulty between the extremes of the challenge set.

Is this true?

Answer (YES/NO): NO